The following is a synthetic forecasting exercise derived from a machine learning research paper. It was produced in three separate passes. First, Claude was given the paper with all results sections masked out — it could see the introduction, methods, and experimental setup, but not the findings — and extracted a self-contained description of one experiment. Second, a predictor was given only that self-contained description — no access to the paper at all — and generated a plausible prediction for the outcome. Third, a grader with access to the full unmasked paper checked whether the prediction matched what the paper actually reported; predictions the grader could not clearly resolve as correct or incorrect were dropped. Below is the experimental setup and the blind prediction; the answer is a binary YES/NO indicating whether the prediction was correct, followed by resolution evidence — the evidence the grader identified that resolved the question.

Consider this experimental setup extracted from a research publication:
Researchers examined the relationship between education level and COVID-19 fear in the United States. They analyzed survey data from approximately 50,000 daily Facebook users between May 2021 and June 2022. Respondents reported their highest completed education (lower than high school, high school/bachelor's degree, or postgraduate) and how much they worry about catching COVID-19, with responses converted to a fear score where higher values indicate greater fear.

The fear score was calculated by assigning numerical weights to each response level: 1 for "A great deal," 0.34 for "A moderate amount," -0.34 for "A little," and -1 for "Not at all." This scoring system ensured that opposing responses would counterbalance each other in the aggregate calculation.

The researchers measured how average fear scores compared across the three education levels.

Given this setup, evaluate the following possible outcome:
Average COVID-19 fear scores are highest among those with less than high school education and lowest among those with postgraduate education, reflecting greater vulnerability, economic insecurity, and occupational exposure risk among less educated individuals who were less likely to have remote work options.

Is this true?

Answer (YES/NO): NO